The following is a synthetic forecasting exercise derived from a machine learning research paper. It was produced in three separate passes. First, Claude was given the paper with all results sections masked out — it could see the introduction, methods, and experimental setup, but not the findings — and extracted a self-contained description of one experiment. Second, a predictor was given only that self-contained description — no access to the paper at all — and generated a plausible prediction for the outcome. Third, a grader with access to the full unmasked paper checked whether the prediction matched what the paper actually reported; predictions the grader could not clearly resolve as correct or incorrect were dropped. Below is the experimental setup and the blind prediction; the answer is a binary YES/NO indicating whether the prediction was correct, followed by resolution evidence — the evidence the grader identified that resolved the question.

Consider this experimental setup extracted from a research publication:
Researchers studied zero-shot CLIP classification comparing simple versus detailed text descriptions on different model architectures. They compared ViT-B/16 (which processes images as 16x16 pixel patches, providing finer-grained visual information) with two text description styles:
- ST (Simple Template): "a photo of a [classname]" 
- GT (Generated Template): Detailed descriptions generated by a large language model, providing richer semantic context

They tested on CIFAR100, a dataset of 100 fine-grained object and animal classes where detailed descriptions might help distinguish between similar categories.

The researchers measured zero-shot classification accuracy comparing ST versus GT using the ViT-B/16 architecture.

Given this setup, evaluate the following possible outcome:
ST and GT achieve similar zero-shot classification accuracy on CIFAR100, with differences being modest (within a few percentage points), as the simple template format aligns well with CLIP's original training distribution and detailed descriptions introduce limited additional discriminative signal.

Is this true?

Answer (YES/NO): NO